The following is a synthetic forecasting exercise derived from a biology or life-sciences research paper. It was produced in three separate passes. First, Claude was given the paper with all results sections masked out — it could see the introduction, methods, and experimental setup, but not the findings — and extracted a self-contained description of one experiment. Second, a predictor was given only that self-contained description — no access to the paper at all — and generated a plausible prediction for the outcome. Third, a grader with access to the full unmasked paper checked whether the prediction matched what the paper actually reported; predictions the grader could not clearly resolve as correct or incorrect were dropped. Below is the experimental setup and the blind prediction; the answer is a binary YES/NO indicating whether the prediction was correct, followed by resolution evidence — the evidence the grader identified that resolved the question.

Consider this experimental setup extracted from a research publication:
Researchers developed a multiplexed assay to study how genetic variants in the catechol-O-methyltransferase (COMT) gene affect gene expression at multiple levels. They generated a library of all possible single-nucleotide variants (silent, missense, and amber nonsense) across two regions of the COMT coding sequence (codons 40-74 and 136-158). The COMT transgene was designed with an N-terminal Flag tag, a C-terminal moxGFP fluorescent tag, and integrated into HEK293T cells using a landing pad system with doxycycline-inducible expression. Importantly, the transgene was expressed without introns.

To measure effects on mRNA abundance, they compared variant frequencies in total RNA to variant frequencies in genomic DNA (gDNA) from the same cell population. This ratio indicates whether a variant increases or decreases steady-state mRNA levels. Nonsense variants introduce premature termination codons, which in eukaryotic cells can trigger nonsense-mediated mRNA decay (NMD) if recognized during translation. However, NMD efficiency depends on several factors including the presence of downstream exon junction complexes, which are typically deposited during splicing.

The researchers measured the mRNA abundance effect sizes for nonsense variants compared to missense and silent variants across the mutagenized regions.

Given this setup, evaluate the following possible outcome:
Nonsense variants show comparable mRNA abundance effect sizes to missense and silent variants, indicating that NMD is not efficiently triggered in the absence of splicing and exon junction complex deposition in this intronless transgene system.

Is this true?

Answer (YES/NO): NO